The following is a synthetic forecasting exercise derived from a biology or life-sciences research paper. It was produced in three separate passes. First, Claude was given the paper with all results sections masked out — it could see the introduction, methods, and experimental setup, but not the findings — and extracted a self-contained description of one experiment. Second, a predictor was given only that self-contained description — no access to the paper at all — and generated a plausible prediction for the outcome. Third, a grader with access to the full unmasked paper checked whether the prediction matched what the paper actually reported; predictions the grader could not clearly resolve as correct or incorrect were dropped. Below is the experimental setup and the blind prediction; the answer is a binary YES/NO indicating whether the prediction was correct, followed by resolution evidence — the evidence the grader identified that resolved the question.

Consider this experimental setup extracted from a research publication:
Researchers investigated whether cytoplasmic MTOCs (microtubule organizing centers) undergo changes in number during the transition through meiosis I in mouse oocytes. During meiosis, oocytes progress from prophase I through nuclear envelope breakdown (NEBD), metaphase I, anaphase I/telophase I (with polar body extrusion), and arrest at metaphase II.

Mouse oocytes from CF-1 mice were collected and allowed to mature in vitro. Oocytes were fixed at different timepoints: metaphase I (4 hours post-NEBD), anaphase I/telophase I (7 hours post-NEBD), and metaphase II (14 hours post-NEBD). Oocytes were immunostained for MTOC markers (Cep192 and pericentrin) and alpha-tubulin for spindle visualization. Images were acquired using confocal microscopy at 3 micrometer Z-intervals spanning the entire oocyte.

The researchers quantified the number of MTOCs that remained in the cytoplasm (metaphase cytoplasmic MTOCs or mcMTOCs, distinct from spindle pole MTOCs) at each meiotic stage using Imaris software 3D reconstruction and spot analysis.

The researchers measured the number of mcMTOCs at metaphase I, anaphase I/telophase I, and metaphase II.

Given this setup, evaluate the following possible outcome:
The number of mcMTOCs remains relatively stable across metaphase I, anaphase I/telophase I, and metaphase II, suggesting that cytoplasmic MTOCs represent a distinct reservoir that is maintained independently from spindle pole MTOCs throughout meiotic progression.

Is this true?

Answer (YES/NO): NO